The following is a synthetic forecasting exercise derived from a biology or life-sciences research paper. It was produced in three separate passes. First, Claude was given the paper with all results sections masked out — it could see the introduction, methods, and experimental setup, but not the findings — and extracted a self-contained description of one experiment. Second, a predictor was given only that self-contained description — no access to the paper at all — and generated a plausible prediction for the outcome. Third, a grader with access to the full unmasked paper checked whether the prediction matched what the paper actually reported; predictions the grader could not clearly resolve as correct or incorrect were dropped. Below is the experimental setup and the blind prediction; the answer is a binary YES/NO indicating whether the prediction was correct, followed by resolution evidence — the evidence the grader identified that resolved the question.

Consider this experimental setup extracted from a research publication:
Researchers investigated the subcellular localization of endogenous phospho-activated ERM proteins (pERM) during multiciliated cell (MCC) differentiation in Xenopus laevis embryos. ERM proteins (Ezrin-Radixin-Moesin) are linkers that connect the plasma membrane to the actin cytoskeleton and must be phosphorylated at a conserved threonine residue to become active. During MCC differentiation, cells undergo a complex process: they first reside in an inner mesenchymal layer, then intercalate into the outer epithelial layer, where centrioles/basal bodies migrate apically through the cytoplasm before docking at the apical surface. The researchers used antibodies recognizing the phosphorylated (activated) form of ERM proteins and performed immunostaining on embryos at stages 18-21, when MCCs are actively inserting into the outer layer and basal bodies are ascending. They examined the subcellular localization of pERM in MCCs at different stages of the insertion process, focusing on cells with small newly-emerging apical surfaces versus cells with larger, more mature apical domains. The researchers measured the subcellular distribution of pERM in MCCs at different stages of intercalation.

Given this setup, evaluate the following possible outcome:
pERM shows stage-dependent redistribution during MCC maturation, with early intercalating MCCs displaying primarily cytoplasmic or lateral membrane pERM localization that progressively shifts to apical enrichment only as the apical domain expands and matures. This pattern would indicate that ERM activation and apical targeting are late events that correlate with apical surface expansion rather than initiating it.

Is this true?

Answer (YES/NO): NO